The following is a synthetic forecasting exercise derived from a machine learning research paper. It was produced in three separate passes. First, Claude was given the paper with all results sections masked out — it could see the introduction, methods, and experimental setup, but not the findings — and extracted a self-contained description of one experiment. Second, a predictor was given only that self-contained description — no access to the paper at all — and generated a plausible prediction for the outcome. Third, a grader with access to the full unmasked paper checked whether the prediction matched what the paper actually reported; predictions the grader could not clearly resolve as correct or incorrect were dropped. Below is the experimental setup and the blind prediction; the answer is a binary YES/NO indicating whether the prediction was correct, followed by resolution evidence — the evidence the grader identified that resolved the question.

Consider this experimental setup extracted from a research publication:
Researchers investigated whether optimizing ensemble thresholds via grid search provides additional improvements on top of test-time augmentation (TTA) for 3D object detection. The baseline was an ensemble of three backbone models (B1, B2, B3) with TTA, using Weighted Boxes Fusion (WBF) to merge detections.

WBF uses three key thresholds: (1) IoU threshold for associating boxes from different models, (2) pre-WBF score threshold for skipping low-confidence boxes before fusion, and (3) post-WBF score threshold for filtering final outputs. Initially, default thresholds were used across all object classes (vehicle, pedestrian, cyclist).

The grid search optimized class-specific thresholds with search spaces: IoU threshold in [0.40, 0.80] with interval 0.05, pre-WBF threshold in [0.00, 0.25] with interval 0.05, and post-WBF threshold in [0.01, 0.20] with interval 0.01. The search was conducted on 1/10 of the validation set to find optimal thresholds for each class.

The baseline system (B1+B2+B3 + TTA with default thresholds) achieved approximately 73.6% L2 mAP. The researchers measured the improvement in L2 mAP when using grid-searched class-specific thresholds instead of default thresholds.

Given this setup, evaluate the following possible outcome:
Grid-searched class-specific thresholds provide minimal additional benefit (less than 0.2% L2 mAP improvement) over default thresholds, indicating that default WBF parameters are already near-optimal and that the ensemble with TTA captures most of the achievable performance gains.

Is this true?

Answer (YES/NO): NO